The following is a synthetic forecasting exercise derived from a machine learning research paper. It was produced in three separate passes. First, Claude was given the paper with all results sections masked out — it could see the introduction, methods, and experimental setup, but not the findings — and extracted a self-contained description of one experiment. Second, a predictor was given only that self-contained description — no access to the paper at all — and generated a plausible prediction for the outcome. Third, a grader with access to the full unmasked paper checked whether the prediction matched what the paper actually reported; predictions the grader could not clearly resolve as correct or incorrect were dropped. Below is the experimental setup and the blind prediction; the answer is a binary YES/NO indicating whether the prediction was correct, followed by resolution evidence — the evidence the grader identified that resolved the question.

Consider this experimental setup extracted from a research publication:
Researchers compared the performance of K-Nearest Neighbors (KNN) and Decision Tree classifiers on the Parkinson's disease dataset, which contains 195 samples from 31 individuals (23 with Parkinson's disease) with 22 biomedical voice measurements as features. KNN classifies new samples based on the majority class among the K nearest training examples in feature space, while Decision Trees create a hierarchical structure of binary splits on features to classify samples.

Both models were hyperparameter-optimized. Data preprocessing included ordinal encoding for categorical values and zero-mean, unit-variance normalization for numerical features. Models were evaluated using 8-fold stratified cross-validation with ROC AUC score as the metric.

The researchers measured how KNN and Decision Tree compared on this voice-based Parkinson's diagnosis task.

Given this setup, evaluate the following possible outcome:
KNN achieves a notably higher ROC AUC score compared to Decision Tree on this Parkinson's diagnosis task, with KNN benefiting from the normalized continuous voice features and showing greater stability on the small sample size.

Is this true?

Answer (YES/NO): YES